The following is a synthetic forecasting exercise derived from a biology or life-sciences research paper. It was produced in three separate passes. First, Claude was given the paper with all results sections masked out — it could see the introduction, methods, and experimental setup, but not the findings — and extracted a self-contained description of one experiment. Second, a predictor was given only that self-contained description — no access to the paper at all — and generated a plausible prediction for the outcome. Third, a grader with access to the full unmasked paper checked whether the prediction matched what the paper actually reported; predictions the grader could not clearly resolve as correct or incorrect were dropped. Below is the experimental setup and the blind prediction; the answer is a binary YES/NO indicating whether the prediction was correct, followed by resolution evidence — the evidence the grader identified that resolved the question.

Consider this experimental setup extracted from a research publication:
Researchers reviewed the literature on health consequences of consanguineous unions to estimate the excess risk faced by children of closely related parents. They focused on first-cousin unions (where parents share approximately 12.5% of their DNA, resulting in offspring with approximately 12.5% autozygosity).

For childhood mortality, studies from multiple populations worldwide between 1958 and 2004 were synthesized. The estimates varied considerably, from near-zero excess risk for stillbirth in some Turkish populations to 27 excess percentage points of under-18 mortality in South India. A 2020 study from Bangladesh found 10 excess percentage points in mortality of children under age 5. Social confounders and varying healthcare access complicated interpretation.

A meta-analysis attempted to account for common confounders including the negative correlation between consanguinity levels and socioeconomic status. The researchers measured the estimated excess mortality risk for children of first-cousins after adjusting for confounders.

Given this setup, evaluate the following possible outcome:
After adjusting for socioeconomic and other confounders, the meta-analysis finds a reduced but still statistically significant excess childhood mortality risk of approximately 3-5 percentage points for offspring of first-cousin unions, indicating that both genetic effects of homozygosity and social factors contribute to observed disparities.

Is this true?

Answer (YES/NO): YES